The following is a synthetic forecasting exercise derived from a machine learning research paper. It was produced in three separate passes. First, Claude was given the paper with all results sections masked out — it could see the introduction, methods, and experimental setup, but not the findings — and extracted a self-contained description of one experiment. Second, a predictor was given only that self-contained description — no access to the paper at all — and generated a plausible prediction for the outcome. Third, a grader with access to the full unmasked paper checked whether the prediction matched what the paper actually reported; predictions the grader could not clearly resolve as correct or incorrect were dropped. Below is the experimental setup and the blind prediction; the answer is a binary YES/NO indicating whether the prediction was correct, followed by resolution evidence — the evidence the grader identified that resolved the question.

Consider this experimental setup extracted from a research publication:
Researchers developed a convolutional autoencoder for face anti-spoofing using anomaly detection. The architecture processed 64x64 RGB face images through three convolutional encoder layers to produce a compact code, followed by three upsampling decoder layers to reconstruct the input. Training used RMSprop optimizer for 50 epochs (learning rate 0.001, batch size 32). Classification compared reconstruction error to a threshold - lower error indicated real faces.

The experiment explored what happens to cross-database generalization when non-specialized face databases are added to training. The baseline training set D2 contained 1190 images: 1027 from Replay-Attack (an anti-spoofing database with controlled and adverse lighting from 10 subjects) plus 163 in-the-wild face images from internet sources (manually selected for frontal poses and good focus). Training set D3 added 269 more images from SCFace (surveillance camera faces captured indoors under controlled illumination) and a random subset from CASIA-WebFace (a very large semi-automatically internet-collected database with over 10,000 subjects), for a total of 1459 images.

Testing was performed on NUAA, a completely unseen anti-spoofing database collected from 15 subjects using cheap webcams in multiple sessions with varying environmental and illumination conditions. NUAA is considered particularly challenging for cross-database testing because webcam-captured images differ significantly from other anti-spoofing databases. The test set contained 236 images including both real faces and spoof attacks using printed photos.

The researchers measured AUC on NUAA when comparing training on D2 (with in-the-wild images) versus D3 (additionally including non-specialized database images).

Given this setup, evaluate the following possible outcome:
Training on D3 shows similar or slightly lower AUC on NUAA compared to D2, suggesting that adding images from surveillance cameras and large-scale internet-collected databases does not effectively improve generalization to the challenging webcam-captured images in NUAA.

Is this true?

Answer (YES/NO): NO